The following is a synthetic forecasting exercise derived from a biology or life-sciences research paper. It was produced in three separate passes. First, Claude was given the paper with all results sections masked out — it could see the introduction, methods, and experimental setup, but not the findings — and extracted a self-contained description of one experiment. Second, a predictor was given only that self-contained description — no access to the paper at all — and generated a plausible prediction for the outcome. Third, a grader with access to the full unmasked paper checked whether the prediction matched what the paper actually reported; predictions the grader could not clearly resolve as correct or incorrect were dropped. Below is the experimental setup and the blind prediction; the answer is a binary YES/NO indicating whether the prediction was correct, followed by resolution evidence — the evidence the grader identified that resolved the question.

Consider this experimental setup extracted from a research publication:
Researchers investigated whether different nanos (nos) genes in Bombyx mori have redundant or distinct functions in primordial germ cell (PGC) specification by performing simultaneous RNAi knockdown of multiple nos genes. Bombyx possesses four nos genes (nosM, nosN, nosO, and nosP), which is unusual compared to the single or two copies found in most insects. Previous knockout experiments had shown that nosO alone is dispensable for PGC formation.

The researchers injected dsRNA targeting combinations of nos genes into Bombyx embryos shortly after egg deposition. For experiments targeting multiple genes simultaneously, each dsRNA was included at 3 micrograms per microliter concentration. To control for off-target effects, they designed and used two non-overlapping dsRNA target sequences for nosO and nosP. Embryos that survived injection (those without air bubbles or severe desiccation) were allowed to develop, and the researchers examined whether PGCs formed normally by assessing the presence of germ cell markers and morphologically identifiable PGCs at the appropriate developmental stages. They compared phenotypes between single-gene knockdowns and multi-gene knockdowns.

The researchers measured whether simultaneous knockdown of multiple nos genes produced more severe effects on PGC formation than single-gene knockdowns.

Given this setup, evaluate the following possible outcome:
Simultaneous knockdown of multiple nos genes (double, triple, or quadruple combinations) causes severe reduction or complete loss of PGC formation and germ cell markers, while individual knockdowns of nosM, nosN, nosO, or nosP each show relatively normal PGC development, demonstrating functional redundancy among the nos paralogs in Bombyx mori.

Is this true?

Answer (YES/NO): NO